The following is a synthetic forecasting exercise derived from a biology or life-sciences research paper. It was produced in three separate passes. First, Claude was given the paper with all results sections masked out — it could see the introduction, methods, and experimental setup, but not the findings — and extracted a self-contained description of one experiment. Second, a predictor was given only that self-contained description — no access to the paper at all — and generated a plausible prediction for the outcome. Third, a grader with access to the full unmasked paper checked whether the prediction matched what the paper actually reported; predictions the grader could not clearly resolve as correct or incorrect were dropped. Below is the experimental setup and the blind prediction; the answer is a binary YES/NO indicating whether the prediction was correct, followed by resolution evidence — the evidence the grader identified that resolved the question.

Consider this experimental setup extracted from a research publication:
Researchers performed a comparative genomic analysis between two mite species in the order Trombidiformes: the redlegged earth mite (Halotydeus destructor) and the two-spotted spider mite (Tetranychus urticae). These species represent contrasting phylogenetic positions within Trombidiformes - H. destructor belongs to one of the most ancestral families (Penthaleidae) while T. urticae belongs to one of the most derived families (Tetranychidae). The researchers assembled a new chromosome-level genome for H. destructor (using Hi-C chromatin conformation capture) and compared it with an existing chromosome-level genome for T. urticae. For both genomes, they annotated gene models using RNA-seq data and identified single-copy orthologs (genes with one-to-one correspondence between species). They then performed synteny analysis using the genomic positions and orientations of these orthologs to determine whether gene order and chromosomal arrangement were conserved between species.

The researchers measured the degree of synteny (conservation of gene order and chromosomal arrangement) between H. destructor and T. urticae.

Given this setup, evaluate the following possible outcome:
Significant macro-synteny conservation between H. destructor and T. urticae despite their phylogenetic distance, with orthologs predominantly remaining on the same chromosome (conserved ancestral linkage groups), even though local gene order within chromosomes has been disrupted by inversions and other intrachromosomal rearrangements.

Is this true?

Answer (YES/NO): NO